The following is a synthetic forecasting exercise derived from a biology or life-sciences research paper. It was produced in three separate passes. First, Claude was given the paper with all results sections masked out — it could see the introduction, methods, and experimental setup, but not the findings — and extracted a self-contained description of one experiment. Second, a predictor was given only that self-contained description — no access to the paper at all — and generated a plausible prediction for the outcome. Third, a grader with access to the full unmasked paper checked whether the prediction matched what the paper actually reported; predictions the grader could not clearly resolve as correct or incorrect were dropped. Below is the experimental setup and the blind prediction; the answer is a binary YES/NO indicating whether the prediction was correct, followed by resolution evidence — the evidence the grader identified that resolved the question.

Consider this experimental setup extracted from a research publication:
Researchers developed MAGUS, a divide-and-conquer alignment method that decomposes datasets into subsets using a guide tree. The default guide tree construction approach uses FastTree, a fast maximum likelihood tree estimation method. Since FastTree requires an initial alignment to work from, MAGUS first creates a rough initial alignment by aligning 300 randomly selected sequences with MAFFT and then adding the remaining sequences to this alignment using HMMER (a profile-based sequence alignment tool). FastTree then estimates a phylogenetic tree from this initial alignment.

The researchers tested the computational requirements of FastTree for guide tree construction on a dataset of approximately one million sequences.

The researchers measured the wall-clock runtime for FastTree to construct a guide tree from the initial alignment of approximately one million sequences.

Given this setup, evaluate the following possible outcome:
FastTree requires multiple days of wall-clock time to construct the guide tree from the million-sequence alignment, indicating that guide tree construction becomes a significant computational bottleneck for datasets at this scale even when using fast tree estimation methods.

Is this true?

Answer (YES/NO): YES